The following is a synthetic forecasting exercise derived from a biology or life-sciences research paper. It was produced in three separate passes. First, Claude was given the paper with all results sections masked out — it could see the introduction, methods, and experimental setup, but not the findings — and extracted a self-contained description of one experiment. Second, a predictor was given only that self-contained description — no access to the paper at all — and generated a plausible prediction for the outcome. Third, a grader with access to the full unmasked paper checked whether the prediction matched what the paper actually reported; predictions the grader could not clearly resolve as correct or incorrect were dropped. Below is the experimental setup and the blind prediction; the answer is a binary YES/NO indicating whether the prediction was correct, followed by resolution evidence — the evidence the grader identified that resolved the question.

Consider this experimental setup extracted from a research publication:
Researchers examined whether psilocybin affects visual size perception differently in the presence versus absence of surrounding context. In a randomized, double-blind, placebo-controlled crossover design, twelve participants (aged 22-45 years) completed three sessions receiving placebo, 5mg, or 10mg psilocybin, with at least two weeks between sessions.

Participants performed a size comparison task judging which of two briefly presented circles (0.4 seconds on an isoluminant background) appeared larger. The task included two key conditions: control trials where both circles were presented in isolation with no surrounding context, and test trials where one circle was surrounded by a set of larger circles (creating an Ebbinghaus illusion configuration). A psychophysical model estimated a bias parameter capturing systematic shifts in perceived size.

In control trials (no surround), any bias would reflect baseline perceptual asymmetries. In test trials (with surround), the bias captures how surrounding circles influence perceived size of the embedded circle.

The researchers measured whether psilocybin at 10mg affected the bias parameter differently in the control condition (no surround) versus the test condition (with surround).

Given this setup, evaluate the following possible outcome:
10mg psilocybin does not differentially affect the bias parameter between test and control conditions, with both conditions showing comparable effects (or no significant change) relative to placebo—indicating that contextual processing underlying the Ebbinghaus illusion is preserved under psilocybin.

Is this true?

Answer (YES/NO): NO